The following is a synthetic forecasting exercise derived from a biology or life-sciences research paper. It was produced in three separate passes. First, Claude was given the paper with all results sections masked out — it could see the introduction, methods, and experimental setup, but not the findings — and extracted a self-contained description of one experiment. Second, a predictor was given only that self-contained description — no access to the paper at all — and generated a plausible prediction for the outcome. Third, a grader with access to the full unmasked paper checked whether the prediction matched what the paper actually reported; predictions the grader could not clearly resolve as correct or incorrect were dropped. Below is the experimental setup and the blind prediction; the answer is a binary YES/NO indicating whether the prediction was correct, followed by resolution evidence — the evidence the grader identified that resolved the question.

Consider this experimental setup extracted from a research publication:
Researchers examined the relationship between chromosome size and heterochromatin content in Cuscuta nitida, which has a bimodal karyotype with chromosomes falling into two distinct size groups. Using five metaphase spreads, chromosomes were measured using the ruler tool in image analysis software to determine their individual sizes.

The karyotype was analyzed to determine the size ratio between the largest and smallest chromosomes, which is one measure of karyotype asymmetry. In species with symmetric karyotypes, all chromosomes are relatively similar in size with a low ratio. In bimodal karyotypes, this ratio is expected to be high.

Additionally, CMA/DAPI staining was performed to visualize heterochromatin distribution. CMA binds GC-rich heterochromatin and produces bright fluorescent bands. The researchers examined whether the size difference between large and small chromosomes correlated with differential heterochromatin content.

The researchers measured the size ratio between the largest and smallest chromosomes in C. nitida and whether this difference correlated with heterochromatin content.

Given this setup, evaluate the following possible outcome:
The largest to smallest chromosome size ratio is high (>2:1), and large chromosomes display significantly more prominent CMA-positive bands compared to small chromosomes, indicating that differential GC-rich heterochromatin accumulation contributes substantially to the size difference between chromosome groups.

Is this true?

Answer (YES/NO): YES